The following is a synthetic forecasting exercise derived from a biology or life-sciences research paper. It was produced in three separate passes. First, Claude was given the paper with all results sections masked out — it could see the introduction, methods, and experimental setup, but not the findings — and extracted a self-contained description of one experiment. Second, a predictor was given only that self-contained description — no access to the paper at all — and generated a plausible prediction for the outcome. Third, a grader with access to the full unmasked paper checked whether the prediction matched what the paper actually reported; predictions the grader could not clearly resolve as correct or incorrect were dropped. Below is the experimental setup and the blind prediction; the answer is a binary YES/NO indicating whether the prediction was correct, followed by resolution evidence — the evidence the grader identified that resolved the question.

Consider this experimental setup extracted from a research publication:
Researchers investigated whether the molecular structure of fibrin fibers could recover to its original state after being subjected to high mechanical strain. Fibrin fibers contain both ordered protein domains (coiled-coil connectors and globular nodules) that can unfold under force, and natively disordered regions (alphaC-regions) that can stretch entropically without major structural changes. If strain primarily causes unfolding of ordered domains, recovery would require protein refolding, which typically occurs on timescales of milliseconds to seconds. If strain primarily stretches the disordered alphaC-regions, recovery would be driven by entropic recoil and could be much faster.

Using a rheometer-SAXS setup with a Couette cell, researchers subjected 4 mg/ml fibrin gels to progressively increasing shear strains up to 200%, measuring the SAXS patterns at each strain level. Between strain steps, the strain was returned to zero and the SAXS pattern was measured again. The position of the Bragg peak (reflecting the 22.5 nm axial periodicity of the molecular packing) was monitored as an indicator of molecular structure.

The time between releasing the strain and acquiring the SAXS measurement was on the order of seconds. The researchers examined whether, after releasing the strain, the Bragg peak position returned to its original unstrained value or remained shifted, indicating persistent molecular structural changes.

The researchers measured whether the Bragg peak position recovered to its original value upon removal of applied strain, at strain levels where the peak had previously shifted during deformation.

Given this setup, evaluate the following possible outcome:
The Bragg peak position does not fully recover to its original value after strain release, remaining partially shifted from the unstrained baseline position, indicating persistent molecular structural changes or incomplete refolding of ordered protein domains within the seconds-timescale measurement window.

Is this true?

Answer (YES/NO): NO